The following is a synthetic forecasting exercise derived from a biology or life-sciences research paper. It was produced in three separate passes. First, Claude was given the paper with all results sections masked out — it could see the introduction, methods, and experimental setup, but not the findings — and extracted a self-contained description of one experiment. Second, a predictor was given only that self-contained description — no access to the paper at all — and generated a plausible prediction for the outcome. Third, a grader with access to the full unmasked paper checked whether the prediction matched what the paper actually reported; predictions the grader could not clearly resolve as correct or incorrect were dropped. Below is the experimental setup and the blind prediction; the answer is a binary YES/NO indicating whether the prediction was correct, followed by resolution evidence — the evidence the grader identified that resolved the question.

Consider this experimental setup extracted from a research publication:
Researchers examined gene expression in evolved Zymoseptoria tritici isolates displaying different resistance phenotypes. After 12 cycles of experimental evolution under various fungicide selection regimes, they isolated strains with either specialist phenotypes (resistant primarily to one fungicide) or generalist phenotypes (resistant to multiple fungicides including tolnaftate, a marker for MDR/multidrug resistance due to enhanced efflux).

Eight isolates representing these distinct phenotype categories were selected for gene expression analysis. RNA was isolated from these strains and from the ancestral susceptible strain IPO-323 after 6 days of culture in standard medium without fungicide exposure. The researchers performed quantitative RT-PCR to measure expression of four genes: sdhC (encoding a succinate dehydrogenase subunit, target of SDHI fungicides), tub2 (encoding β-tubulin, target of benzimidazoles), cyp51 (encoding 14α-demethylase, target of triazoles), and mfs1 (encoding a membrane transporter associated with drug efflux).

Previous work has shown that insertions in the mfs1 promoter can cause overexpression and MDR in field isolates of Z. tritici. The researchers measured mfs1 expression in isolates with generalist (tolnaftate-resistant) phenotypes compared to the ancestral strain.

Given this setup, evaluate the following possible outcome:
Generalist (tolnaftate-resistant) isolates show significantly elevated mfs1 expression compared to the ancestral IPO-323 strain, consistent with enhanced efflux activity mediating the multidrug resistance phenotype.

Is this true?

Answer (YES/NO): NO